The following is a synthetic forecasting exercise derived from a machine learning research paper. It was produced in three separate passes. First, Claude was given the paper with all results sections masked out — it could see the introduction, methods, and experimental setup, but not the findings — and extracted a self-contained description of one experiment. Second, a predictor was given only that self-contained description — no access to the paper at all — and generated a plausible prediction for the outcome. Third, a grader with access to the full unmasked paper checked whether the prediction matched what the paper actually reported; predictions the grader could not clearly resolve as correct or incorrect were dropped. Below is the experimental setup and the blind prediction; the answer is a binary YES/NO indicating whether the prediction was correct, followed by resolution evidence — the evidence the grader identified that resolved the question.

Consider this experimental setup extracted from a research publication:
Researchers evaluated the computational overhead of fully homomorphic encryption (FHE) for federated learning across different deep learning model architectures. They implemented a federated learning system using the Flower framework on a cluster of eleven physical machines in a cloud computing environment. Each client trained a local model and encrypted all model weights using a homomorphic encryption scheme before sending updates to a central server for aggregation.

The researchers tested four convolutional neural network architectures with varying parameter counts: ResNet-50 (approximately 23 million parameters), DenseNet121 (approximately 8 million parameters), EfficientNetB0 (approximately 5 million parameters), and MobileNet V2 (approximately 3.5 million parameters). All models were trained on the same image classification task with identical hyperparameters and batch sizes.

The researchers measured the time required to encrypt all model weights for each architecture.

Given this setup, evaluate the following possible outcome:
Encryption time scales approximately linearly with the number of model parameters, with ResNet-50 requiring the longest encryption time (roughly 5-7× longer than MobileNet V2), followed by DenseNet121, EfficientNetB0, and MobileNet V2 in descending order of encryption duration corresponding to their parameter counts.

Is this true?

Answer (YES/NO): NO